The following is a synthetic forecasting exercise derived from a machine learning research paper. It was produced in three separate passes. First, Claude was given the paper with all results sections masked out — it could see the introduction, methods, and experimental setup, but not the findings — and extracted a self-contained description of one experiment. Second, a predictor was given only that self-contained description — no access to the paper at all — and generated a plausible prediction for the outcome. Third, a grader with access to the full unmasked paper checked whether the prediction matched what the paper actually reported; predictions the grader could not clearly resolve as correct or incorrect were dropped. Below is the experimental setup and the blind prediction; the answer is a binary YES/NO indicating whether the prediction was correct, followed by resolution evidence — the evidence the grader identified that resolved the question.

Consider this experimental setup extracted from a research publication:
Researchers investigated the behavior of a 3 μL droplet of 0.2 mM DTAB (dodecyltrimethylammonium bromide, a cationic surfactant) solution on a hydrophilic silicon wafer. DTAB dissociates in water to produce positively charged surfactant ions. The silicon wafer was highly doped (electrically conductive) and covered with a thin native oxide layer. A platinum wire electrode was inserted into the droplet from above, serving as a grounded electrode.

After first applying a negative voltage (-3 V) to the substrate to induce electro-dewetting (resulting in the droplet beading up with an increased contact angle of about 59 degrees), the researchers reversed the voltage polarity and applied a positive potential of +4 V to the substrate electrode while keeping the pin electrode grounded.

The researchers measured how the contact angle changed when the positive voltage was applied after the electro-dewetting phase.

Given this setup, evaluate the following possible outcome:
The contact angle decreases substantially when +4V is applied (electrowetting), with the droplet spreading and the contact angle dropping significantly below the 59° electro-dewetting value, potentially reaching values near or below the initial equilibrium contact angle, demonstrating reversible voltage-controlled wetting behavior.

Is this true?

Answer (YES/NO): YES